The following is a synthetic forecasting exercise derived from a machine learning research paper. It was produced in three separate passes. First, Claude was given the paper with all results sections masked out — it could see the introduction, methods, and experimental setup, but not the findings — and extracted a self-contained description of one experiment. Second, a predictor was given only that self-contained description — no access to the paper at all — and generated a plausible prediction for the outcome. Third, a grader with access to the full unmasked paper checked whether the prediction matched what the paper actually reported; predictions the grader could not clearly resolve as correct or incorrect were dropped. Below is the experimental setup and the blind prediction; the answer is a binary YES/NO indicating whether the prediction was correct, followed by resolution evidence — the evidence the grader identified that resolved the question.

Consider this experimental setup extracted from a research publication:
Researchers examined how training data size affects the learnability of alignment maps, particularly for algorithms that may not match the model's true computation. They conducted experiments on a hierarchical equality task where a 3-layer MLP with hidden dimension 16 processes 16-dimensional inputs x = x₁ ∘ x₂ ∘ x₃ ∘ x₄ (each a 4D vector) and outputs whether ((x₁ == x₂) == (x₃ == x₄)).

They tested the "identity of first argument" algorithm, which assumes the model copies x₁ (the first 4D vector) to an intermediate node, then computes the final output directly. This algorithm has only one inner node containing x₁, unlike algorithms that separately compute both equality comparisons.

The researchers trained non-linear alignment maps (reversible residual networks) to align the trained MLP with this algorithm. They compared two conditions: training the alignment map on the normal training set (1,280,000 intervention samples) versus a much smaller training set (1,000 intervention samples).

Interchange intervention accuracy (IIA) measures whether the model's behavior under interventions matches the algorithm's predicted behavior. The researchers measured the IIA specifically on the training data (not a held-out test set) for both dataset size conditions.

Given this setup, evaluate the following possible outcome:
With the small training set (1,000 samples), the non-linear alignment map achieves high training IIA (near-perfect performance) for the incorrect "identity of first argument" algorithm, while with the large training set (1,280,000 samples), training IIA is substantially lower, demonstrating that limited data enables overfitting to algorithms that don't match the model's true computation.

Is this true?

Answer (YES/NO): YES